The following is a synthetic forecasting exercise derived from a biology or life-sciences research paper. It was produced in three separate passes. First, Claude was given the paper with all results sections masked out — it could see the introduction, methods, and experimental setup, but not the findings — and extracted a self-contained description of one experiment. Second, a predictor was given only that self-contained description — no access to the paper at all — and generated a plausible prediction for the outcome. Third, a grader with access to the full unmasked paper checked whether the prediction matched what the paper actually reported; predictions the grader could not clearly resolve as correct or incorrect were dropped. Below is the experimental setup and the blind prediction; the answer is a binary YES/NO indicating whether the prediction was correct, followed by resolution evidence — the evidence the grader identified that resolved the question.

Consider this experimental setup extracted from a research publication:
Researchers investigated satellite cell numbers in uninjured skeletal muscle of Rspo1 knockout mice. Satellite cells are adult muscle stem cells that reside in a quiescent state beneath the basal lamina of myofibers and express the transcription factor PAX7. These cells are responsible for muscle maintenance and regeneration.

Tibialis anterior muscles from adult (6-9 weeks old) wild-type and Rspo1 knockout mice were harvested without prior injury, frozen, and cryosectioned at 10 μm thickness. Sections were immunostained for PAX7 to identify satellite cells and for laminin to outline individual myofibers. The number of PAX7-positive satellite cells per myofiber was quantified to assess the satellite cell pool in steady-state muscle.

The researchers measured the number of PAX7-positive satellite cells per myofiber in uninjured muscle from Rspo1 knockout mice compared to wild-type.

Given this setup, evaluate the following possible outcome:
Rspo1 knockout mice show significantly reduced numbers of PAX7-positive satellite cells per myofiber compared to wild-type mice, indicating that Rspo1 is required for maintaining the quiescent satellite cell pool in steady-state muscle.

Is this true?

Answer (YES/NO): NO